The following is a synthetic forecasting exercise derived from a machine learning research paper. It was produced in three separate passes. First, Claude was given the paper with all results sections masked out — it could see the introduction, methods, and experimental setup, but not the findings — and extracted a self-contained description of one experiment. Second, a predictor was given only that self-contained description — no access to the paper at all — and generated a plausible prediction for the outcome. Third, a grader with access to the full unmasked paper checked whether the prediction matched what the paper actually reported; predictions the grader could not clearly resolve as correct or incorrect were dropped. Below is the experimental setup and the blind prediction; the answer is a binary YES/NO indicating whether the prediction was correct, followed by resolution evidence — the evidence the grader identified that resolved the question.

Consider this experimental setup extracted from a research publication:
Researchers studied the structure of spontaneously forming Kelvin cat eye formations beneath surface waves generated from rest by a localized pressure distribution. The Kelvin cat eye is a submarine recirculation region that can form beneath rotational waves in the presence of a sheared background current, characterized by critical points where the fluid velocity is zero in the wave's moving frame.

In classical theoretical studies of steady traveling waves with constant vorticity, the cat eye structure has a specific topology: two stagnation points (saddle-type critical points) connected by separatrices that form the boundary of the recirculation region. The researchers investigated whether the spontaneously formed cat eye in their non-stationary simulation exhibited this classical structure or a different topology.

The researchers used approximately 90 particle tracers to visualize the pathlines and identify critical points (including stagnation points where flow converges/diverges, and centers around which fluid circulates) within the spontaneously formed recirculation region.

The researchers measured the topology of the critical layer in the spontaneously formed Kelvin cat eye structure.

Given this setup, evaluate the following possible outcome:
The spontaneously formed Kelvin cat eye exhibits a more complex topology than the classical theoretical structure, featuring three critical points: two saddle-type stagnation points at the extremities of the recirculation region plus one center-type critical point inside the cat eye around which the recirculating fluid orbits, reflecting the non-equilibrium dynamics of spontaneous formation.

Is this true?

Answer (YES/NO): NO